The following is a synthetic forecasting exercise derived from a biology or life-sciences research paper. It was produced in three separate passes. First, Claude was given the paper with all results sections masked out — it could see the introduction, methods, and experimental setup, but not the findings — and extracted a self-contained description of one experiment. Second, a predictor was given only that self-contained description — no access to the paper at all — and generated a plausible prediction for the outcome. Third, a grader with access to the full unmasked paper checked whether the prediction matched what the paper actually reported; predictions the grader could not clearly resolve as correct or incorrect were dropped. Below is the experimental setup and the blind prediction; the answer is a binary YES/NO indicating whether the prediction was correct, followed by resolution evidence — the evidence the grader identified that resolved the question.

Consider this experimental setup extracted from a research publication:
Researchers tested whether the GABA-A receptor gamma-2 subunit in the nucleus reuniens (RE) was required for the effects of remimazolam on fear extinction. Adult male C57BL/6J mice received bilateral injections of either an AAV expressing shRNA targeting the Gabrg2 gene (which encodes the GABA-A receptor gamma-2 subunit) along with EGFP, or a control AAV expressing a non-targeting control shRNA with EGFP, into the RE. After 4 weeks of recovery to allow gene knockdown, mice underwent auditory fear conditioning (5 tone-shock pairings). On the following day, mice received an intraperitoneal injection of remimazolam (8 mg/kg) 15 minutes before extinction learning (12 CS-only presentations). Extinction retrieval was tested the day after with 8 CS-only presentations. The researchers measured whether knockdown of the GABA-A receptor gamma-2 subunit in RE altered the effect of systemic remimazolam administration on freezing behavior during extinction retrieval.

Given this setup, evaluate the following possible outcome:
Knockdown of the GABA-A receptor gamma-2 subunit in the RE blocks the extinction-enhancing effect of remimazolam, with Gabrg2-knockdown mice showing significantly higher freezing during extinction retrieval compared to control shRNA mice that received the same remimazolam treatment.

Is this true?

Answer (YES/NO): NO